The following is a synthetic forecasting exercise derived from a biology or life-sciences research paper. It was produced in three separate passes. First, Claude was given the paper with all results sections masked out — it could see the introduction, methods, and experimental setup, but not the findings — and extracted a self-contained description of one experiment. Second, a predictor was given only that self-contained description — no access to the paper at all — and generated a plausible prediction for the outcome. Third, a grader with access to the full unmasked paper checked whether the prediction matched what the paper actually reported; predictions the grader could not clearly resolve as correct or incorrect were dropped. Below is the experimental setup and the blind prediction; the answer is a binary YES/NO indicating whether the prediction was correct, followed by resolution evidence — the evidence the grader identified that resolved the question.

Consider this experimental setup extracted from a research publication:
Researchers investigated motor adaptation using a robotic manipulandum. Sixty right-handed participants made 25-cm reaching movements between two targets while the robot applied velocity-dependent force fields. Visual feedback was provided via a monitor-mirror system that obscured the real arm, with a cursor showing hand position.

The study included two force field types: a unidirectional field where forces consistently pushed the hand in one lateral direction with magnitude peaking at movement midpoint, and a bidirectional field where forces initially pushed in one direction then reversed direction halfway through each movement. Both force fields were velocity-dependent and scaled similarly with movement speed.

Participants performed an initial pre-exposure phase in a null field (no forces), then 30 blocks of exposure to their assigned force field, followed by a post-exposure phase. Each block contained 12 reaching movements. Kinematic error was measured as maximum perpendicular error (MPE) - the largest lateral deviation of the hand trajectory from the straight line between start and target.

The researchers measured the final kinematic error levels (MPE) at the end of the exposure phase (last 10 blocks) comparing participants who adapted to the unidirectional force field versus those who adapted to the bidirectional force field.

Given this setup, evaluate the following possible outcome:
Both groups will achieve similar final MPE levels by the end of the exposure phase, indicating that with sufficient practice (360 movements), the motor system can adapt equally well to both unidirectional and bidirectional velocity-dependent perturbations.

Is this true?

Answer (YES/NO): NO